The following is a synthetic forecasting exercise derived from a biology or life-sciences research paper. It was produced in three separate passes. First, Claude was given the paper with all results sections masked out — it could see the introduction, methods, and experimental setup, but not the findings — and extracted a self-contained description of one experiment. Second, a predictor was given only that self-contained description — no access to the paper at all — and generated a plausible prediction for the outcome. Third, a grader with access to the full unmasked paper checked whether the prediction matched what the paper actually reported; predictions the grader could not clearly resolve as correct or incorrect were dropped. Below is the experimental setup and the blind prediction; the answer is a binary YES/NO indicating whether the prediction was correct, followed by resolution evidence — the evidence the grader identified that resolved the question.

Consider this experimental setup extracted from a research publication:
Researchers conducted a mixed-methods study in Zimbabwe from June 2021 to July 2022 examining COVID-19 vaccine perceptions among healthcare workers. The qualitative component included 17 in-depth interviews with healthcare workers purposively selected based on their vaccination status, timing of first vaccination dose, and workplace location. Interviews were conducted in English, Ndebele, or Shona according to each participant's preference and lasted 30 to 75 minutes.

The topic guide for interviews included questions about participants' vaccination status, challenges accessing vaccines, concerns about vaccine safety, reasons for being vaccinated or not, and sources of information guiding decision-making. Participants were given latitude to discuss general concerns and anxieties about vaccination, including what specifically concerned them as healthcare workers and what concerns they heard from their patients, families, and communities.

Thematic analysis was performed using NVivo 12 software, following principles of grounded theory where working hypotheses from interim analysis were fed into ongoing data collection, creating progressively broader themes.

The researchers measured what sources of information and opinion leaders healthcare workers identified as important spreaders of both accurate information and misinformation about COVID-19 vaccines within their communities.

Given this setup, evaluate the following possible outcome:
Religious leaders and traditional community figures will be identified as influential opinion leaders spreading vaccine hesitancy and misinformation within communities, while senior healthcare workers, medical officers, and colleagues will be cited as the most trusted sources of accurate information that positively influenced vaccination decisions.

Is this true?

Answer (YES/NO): NO